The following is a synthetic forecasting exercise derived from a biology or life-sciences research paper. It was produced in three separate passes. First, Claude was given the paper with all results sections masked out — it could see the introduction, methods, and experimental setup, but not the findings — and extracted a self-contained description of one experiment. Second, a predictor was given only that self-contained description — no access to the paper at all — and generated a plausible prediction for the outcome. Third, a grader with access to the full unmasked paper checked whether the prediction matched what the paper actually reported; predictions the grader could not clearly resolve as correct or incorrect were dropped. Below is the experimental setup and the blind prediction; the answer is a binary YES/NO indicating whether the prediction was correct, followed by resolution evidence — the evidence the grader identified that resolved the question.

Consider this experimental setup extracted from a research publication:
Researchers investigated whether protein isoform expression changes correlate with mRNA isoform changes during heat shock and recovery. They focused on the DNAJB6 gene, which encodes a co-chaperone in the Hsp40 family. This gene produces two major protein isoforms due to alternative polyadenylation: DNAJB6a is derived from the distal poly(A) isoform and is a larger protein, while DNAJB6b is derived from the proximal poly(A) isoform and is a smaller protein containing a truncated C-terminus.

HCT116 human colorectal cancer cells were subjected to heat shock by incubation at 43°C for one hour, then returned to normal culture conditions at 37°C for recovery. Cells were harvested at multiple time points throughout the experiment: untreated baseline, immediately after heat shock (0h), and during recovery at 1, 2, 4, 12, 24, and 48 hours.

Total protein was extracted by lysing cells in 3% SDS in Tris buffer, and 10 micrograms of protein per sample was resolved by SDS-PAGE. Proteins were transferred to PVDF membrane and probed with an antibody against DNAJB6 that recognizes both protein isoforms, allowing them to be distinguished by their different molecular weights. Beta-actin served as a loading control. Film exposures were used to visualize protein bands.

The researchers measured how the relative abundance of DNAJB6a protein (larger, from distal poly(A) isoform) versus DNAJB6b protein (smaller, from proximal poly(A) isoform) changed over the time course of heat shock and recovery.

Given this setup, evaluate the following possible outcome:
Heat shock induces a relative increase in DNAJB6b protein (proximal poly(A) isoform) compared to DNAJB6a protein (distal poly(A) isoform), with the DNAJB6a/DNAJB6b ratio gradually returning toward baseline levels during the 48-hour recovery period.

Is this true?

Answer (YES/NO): YES